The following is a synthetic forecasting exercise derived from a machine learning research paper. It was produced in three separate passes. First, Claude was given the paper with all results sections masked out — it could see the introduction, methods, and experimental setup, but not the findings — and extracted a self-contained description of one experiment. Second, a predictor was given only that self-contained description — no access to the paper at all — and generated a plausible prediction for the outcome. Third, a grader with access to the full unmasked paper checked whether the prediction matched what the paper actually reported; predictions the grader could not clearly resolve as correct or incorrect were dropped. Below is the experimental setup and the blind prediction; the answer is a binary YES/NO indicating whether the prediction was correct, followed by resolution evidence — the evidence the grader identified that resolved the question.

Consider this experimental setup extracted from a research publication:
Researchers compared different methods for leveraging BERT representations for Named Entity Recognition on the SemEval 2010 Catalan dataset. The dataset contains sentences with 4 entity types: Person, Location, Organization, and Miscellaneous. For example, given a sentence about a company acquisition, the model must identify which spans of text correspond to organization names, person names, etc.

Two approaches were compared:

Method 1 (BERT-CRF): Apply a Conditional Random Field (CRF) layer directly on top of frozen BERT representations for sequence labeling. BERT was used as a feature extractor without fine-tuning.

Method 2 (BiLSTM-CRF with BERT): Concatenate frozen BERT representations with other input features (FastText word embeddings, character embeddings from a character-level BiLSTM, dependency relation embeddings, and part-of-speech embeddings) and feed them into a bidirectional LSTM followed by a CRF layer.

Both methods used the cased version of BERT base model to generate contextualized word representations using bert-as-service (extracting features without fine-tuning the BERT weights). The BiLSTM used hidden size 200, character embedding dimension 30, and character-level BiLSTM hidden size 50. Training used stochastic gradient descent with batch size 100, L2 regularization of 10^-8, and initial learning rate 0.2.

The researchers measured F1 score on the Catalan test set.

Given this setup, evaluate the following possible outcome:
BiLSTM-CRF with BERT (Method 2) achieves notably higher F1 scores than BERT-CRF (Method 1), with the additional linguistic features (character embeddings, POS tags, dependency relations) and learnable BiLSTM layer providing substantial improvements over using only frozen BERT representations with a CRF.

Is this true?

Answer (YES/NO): YES